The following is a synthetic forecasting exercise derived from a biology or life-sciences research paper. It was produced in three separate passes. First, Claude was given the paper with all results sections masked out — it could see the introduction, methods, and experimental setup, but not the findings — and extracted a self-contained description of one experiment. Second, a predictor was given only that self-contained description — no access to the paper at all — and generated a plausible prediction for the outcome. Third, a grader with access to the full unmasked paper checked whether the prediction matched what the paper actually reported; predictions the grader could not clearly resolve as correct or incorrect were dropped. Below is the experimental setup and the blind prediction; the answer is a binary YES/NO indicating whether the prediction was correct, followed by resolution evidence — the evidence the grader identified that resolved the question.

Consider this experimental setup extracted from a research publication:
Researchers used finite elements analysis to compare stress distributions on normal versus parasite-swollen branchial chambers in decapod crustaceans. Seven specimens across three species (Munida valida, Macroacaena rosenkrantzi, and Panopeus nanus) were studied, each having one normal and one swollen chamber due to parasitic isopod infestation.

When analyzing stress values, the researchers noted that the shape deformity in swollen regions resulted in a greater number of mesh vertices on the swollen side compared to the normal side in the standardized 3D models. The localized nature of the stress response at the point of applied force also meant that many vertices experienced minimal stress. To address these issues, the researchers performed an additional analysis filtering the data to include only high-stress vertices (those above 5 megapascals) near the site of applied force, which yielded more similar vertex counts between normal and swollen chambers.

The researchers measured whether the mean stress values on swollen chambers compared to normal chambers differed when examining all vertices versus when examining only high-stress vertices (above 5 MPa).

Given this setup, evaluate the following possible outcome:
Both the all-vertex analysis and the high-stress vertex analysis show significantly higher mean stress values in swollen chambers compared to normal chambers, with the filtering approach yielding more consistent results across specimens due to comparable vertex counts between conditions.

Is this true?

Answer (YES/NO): NO